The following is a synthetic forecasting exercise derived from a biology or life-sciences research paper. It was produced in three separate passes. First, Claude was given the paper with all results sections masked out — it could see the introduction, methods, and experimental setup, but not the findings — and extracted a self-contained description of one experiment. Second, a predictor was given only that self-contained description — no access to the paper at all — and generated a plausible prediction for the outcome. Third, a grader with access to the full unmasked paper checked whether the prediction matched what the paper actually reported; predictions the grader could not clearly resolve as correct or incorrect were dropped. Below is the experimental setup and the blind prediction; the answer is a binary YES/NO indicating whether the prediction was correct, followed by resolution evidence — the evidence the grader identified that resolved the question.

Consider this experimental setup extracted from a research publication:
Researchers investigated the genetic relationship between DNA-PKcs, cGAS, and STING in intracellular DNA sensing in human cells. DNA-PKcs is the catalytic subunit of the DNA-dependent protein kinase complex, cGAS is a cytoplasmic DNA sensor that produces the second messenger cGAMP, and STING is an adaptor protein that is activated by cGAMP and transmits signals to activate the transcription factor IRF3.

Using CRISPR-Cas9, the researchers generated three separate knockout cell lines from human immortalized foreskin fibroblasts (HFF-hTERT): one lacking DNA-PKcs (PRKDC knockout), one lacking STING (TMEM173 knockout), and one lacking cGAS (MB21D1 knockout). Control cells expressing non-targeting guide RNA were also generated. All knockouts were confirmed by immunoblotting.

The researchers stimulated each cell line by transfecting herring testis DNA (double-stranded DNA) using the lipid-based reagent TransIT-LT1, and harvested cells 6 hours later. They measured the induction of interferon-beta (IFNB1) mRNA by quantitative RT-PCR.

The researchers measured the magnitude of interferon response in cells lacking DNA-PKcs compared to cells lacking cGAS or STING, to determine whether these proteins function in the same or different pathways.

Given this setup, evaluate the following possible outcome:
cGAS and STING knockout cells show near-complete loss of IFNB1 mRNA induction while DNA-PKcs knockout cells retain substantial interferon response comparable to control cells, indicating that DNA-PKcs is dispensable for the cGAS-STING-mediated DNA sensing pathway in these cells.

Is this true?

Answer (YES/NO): NO